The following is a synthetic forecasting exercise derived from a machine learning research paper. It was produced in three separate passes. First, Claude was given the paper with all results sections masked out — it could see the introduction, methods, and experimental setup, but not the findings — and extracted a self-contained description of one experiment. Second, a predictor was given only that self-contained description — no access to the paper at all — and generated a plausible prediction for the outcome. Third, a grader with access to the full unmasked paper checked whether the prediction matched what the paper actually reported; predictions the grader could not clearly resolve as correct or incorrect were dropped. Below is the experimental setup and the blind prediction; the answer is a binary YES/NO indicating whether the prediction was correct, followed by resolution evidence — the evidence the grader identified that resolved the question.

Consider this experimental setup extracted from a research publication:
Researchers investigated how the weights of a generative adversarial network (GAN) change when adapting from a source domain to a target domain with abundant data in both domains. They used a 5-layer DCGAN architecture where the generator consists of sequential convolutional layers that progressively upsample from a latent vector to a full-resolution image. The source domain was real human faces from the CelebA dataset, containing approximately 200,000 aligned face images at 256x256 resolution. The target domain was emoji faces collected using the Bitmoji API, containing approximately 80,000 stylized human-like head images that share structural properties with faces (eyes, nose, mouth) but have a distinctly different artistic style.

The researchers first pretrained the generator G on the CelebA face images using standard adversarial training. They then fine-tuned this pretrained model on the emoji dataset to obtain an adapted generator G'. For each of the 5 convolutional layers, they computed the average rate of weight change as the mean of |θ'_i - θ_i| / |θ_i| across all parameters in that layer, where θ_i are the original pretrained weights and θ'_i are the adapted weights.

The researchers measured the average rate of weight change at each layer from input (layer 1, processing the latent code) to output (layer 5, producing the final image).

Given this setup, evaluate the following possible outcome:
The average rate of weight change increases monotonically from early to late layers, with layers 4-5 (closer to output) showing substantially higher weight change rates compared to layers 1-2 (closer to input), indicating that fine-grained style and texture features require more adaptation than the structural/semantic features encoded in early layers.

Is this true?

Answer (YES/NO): NO